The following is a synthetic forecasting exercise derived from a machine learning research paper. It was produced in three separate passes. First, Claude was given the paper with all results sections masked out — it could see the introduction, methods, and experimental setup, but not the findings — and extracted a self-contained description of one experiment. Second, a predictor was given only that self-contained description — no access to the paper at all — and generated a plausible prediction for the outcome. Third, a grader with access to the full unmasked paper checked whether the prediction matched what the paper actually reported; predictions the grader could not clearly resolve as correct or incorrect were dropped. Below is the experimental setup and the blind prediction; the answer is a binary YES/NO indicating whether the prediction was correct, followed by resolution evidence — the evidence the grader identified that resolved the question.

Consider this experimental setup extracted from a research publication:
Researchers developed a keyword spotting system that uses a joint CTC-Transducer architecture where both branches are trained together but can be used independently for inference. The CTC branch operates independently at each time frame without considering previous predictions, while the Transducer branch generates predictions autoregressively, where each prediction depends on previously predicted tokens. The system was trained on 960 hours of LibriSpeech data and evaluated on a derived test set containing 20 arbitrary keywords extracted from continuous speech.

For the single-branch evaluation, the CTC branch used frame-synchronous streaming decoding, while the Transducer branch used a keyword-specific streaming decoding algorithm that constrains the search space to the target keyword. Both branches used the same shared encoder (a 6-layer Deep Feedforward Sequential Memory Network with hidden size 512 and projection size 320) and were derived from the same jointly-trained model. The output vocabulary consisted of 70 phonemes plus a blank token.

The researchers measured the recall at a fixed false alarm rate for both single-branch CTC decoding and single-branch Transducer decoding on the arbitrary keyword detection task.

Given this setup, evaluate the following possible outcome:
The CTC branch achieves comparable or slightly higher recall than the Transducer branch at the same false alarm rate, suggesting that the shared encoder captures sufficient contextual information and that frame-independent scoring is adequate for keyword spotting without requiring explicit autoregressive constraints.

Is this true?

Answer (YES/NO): YES